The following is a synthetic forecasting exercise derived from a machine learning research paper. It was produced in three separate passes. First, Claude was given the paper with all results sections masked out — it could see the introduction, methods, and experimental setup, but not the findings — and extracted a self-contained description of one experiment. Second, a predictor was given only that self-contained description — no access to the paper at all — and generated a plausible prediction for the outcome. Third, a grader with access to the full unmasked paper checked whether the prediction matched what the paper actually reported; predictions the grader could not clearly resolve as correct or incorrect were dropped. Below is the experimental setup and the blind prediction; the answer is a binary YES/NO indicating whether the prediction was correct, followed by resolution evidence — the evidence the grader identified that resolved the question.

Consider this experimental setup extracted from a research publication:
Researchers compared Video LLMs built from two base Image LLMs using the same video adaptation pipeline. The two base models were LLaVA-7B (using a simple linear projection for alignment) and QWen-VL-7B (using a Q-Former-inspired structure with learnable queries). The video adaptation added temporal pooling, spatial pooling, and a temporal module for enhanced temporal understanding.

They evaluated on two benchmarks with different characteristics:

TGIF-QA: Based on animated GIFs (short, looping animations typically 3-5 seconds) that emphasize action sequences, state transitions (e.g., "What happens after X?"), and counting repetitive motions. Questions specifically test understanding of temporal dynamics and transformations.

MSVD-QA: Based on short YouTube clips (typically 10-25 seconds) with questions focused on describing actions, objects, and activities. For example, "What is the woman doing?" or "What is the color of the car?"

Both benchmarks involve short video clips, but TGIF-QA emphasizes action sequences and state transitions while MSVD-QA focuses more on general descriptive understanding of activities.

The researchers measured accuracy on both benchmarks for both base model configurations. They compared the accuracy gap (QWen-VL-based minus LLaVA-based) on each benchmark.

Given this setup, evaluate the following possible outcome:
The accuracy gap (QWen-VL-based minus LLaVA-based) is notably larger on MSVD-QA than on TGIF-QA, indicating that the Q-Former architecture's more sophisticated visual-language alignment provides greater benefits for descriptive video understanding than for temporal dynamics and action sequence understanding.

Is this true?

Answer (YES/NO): NO